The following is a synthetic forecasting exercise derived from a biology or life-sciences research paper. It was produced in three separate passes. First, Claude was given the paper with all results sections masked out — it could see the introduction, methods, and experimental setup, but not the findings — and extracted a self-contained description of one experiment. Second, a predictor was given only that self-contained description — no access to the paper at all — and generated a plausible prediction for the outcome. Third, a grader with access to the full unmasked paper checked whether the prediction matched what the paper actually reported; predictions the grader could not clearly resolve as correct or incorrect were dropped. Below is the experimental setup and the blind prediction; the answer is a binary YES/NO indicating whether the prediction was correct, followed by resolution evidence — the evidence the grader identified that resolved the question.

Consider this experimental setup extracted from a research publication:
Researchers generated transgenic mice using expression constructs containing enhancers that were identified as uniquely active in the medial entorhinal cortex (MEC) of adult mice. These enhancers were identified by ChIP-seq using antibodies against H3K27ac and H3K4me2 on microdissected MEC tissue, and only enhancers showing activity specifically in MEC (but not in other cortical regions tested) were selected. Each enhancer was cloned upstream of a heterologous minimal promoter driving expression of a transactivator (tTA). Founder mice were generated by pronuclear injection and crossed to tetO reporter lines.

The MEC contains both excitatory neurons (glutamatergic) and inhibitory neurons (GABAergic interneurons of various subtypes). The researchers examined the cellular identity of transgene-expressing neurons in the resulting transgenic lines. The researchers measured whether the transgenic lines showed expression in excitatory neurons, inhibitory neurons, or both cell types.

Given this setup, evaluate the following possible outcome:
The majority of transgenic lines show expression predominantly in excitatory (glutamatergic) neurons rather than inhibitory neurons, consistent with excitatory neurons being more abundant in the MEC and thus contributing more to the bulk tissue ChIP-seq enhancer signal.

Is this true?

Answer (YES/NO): YES